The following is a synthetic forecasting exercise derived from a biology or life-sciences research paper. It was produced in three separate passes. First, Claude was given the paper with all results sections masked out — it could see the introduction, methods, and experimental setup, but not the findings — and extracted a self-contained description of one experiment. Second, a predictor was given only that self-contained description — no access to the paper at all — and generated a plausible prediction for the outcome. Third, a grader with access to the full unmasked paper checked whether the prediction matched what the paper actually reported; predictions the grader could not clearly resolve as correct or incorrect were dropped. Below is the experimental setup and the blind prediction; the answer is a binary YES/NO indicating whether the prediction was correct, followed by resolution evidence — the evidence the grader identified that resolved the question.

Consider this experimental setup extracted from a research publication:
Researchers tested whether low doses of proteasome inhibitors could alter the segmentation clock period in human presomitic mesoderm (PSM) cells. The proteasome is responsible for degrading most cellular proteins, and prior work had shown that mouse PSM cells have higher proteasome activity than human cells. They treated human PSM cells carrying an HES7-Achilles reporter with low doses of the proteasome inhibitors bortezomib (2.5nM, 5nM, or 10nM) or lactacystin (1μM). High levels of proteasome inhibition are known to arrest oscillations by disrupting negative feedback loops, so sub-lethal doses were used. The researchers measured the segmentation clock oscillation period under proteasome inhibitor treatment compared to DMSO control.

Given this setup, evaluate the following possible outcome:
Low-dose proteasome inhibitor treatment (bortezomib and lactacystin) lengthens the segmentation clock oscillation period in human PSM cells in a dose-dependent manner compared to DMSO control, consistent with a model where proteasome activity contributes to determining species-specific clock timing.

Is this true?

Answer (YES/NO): NO